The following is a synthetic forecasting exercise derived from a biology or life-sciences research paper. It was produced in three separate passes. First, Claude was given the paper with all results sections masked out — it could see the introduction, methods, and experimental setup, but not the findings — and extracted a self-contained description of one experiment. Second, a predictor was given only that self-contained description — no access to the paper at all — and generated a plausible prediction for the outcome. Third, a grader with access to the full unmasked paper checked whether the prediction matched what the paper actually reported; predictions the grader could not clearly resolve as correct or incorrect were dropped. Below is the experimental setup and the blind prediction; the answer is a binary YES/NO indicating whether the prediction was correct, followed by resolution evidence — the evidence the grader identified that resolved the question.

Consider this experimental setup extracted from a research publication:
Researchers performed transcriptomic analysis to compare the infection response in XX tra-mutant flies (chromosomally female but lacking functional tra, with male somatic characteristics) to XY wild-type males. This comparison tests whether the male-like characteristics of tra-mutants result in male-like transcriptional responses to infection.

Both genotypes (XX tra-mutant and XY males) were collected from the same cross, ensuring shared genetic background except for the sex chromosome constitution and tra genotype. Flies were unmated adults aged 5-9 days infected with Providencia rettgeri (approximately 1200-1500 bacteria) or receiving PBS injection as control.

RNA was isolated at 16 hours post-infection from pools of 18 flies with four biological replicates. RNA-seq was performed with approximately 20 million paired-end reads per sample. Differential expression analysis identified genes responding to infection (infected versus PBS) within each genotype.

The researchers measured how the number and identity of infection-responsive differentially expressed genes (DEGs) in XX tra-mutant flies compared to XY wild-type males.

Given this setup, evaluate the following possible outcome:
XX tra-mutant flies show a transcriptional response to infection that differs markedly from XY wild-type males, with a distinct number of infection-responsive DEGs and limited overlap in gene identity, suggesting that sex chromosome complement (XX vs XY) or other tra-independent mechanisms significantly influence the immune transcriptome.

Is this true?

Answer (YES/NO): NO